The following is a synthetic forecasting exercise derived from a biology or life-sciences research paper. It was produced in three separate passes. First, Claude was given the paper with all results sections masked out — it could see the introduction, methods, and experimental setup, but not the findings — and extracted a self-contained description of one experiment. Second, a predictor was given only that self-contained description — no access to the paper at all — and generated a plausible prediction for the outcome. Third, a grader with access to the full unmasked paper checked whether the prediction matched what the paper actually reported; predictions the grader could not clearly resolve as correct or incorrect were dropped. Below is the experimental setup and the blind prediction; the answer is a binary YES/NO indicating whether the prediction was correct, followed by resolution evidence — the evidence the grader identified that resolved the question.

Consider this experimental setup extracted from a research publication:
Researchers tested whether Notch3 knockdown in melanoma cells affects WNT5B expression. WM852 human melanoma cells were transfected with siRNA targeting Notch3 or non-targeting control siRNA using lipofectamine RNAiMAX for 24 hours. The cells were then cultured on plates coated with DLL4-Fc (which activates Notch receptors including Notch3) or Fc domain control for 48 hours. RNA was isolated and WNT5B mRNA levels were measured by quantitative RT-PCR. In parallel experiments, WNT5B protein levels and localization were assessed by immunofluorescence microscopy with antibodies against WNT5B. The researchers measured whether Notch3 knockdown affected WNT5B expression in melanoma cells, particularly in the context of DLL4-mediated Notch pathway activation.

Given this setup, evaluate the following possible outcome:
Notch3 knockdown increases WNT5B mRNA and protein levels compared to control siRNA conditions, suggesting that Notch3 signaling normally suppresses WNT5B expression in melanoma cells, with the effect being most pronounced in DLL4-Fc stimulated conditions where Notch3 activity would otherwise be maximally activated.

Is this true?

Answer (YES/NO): NO